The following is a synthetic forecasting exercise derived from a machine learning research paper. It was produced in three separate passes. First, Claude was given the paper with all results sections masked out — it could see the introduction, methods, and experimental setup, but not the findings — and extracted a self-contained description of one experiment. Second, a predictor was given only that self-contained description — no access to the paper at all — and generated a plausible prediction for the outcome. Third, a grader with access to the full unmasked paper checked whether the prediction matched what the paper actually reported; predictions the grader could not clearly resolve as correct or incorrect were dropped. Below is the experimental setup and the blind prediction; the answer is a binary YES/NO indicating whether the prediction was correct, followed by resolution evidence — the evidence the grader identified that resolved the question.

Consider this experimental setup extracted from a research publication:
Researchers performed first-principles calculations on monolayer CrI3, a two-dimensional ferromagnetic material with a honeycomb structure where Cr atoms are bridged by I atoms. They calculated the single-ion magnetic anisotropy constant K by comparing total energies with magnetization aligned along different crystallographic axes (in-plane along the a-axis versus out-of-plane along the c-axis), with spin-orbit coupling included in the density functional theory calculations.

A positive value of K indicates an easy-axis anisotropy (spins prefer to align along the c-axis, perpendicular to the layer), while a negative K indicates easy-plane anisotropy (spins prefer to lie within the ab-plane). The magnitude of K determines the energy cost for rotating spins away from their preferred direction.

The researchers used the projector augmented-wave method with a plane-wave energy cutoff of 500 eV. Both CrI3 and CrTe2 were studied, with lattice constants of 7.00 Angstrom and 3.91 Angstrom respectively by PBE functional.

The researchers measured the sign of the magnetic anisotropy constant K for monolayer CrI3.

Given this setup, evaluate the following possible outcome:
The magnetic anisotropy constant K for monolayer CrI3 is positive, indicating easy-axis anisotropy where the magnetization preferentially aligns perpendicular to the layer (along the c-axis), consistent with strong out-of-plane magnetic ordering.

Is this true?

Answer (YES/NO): YES